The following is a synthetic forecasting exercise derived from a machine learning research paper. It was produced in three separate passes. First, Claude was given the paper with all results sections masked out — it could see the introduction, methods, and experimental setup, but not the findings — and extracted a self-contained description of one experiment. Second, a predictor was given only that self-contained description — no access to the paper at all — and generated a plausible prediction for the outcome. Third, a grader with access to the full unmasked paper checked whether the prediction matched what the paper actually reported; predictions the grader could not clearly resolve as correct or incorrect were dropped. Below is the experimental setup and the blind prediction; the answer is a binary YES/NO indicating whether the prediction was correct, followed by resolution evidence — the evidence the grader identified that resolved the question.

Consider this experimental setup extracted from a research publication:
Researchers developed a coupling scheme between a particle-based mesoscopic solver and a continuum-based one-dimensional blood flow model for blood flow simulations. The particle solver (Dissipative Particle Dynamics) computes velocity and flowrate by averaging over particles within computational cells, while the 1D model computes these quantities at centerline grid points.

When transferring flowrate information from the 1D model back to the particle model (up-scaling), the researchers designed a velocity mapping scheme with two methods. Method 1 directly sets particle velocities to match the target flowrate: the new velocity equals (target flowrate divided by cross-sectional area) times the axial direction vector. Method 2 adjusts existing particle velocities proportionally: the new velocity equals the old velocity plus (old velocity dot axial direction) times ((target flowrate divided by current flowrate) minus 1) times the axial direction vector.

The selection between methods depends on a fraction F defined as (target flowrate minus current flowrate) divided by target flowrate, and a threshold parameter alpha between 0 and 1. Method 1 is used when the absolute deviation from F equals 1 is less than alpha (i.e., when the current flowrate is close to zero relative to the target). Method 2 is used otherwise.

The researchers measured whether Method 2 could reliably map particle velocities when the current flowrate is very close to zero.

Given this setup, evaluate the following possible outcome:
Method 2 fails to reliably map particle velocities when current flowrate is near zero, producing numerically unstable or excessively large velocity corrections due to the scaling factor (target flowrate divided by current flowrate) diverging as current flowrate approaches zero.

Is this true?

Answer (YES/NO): YES